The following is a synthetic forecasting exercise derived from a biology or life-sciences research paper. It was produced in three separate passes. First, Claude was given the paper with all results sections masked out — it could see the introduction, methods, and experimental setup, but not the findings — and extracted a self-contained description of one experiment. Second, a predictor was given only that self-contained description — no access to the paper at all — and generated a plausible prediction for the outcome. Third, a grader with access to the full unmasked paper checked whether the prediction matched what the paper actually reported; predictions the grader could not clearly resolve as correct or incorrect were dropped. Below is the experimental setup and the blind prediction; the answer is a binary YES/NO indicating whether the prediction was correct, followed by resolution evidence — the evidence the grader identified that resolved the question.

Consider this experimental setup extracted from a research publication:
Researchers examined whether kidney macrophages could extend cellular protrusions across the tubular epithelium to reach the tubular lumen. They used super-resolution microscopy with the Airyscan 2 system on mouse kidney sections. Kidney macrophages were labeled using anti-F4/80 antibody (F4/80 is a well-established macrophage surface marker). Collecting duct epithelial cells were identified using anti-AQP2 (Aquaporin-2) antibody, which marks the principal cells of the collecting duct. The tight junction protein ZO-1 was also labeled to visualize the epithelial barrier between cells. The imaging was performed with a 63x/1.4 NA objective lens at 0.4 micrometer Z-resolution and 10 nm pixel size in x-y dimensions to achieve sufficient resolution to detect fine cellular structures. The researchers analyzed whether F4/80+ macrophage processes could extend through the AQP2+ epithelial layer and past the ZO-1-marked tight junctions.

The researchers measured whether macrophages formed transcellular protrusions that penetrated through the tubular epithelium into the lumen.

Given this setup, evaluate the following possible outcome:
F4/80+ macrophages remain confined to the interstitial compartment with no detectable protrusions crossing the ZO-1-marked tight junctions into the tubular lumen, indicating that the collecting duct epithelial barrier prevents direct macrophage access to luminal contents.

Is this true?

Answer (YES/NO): NO